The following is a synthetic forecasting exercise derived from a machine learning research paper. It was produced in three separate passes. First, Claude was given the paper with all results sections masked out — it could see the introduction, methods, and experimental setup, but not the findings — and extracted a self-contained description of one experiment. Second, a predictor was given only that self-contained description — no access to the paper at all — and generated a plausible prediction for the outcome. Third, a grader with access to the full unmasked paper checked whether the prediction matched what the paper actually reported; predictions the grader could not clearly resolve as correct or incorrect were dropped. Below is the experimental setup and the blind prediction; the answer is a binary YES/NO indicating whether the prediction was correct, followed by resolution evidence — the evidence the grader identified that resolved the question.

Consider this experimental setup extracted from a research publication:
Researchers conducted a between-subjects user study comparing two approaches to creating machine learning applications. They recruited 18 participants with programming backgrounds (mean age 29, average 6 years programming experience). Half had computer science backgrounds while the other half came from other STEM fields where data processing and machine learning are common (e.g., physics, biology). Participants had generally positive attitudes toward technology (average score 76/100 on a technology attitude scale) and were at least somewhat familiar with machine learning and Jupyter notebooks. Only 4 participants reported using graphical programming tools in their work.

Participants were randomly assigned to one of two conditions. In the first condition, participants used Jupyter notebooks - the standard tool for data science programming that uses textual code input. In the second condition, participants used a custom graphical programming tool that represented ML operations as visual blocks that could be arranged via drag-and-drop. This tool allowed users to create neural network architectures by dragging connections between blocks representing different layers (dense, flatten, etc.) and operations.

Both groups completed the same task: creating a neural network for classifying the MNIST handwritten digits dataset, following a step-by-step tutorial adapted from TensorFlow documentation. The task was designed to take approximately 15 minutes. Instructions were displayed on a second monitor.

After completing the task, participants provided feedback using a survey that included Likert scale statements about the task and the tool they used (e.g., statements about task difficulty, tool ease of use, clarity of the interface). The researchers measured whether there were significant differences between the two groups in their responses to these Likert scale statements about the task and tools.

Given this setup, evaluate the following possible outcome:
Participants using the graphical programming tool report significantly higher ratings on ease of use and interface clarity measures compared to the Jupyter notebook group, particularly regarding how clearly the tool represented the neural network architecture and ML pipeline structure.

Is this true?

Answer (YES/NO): NO